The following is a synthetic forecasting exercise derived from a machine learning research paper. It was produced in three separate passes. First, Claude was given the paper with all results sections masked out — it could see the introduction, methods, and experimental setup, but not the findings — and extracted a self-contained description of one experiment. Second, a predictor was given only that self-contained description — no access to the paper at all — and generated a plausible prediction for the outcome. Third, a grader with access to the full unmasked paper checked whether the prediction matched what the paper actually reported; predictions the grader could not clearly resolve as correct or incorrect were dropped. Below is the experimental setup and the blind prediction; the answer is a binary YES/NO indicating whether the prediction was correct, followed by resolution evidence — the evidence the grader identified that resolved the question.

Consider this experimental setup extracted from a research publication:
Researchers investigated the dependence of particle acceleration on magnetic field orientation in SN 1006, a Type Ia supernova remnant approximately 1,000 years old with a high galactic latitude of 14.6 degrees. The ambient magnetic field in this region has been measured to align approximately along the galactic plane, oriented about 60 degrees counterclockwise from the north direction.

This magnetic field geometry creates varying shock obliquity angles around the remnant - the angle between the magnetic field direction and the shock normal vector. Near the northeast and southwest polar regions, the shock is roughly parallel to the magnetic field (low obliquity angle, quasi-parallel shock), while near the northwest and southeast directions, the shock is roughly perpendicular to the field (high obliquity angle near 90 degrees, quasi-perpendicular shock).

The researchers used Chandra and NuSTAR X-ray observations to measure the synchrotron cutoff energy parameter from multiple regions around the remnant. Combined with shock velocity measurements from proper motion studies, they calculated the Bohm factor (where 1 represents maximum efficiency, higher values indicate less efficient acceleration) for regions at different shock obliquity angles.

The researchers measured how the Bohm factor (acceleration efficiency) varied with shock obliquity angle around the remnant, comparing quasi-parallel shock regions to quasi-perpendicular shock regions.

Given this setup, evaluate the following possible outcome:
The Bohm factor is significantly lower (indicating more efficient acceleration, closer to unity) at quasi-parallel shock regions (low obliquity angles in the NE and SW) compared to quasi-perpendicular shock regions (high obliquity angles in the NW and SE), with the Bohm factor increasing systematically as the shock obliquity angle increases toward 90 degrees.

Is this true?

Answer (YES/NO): YES